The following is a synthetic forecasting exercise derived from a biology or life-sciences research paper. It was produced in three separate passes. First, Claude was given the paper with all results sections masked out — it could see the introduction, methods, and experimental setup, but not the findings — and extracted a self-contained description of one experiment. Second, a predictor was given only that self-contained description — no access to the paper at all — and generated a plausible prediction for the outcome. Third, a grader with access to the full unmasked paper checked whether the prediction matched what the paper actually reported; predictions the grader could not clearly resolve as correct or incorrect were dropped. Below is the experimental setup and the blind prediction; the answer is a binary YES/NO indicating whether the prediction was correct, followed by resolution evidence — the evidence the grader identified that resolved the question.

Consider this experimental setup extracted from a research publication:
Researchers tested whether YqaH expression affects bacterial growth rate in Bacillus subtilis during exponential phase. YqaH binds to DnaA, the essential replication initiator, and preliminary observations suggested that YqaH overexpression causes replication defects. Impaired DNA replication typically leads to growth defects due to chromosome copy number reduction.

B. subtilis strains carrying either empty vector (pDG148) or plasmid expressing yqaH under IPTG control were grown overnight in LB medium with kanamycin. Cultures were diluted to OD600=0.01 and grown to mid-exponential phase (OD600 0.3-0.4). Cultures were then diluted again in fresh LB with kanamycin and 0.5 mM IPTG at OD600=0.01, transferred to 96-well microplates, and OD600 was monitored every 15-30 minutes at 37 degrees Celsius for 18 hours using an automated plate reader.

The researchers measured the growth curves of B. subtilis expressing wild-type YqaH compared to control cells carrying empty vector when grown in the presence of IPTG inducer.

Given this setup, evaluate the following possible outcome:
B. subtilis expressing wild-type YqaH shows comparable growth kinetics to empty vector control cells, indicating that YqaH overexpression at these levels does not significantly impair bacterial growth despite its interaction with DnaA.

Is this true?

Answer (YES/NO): NO